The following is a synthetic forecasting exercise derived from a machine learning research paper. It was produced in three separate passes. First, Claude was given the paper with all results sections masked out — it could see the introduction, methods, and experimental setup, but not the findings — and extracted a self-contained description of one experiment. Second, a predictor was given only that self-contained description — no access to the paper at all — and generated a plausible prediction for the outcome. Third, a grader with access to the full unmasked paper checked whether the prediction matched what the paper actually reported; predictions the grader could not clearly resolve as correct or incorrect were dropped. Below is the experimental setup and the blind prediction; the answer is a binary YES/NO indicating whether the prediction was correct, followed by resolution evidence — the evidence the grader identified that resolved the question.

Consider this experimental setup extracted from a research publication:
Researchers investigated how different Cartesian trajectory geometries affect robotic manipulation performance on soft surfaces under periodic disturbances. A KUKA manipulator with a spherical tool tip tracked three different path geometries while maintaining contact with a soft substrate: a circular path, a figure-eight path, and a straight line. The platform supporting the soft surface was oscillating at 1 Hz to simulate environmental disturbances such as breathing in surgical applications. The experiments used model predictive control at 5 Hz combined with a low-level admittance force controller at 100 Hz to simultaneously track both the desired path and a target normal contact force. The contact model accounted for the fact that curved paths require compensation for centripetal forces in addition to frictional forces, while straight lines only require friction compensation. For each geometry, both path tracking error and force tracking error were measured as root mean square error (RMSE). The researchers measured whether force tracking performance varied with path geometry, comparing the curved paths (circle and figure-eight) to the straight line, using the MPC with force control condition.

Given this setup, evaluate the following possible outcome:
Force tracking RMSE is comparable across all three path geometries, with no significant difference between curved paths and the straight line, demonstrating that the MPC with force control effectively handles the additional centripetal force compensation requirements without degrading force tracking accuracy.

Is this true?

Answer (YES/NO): NO